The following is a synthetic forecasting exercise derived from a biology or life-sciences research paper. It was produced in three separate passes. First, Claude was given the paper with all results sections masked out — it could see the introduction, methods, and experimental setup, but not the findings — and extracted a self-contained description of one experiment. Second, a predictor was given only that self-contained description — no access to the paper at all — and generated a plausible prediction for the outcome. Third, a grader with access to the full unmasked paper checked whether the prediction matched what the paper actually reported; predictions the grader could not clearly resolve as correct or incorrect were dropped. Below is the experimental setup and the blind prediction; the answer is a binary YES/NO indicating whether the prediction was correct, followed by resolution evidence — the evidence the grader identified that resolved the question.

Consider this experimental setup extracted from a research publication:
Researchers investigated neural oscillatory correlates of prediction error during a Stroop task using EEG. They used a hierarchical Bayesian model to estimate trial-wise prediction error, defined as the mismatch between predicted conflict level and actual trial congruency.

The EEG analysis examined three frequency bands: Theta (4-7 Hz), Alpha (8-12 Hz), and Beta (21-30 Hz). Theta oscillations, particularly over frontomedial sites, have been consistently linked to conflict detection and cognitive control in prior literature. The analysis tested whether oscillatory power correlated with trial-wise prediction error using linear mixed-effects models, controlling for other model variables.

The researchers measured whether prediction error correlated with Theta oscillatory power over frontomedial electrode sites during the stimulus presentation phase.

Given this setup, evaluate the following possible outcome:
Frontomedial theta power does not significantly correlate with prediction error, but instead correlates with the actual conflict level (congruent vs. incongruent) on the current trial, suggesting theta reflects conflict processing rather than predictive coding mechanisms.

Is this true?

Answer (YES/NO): NO